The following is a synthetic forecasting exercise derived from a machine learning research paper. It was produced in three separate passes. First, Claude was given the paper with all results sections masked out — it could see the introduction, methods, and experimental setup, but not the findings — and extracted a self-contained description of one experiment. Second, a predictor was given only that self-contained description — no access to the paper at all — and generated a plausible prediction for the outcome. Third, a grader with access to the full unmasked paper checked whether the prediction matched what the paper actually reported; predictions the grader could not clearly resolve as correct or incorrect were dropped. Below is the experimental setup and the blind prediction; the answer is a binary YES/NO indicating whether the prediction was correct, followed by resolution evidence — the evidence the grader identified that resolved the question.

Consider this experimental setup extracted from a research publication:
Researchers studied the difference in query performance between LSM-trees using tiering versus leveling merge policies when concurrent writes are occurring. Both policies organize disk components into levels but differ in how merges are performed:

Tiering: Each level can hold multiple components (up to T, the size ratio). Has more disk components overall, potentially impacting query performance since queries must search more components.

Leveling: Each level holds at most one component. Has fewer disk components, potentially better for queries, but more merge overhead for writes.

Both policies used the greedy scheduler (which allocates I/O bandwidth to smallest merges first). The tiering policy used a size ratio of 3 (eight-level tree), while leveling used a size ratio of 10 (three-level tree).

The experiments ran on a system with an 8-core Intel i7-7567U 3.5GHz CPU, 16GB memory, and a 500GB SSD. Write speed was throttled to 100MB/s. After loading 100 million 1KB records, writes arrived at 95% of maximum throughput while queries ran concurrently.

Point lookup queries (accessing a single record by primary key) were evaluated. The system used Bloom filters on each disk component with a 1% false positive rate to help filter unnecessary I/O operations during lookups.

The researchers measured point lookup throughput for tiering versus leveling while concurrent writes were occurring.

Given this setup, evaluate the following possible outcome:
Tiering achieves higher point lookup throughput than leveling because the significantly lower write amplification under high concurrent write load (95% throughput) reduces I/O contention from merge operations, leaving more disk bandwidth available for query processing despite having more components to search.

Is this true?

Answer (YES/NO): NO